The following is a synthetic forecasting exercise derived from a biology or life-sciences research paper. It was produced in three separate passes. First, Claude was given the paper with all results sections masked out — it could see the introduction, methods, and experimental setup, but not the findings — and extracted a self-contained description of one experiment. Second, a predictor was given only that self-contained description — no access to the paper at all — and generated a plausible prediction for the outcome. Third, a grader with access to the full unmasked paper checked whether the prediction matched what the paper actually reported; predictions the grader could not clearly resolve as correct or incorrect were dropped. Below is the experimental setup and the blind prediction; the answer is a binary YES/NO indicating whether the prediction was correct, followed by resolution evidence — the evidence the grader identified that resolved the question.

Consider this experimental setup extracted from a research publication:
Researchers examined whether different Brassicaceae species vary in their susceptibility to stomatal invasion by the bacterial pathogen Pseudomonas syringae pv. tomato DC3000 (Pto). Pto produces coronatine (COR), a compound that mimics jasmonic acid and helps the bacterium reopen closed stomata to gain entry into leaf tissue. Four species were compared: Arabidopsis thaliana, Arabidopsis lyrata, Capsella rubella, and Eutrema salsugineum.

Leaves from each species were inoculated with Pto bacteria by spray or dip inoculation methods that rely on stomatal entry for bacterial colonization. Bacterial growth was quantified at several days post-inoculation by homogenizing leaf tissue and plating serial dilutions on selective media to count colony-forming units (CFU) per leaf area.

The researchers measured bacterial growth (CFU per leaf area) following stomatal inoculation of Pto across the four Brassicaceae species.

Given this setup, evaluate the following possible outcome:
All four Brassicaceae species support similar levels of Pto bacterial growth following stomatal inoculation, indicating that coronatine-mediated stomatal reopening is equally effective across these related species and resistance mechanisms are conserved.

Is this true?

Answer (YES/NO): NO